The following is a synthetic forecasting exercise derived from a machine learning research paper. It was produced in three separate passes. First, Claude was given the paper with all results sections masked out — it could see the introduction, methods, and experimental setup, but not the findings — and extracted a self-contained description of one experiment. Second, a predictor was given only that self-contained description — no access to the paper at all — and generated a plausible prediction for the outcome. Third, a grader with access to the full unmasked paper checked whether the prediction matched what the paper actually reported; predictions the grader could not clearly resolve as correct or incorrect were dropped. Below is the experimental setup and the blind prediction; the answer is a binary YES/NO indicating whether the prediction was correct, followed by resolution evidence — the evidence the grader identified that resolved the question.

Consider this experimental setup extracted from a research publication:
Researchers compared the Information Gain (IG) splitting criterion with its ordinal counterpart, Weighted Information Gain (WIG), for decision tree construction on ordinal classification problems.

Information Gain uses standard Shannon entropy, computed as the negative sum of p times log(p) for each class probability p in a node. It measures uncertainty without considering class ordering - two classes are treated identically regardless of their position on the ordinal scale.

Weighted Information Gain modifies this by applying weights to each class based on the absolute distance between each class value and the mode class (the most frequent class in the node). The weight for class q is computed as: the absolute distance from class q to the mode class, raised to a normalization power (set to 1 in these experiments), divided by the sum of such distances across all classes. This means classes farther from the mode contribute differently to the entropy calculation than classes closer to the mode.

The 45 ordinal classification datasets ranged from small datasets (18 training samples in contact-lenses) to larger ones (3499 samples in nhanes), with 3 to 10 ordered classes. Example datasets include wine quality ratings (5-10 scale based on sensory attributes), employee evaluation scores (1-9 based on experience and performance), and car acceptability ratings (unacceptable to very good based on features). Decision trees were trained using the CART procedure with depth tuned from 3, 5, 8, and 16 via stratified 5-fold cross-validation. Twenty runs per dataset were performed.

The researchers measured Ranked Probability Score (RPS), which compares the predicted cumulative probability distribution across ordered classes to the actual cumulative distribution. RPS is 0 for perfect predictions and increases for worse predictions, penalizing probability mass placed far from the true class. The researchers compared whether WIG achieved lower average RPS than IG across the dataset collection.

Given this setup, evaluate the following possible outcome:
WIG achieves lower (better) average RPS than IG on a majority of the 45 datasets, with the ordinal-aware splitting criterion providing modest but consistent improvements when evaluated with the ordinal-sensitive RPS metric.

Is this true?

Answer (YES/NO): NO